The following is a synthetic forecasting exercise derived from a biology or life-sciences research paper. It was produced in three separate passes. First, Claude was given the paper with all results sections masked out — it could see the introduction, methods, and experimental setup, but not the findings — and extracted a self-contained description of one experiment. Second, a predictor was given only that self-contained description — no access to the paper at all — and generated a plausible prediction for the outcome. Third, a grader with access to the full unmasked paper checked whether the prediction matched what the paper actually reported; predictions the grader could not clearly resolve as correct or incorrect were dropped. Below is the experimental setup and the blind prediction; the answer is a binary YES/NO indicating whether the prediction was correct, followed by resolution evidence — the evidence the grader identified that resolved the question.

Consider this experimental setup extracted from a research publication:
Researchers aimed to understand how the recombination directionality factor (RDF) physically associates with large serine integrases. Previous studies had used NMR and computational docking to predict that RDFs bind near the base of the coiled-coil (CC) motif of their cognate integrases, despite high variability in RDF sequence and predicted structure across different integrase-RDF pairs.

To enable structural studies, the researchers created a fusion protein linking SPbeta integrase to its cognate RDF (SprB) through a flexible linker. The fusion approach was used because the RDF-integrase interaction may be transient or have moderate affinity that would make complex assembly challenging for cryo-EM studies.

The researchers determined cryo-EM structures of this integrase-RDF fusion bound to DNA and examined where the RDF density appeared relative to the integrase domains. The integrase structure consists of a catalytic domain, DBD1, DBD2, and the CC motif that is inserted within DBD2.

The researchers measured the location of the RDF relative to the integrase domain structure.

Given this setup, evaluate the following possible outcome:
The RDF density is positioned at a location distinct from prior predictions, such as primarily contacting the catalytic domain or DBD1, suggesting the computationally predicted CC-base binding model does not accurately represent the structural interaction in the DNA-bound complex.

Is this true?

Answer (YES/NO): NO